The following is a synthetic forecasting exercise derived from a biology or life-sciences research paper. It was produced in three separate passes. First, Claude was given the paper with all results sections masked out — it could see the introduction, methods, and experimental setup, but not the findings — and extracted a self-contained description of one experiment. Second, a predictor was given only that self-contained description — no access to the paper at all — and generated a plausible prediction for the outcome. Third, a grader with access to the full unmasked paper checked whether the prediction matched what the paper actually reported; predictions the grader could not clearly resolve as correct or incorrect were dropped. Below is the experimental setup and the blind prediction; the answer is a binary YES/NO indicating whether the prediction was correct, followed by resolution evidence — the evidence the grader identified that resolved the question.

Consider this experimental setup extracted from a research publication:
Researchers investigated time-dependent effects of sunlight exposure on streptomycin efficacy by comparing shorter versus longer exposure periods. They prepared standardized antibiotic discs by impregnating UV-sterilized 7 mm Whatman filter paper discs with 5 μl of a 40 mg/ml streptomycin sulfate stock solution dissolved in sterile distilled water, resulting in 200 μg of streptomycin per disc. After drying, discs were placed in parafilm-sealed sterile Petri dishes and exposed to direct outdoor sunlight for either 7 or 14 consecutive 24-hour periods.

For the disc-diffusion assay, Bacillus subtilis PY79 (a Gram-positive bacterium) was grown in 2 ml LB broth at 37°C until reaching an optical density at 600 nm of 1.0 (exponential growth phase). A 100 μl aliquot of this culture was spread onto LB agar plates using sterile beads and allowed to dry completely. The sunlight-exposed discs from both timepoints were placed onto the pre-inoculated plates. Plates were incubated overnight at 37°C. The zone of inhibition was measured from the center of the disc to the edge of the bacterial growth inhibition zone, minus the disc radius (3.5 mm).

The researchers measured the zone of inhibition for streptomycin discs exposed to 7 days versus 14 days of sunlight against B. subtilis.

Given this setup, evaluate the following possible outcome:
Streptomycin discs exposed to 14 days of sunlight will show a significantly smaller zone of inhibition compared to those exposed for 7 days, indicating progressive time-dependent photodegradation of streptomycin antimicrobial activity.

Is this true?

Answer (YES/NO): NO